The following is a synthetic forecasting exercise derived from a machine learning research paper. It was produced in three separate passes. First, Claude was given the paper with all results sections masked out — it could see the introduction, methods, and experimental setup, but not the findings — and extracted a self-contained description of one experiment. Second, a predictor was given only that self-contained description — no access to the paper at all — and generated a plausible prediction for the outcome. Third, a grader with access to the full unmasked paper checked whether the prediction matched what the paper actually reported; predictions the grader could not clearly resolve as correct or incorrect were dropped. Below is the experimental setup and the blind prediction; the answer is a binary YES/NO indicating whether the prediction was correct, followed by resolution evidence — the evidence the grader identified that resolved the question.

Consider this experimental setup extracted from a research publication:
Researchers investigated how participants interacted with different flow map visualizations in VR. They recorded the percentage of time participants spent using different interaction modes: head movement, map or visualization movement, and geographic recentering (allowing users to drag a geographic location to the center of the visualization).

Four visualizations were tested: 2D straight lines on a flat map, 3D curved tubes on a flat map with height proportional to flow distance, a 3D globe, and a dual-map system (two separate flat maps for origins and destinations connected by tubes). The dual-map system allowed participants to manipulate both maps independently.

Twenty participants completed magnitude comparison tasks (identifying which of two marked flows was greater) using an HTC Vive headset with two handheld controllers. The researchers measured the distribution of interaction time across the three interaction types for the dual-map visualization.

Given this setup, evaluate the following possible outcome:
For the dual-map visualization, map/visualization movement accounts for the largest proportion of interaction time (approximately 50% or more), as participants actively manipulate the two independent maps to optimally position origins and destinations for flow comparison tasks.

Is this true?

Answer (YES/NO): YES